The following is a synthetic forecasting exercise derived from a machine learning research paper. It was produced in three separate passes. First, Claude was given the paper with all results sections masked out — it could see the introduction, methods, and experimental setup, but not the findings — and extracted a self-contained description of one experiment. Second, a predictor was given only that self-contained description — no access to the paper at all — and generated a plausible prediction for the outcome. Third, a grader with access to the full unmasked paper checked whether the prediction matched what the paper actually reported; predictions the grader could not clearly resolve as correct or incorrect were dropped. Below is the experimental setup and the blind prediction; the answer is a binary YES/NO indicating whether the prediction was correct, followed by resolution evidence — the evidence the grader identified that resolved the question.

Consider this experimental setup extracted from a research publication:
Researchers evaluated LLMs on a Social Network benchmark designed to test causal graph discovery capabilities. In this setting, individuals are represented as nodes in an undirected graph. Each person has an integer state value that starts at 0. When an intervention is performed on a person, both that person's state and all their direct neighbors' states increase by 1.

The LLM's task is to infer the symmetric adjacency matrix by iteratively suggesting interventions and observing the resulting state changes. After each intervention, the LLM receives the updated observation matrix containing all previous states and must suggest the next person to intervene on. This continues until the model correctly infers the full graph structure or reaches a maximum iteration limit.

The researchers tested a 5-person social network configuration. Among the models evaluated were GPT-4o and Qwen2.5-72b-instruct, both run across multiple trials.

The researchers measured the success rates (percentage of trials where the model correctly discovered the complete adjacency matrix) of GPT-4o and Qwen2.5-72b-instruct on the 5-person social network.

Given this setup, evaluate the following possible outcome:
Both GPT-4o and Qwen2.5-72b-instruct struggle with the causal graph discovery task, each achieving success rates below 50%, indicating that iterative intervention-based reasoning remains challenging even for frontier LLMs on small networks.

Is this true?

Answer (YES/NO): NO